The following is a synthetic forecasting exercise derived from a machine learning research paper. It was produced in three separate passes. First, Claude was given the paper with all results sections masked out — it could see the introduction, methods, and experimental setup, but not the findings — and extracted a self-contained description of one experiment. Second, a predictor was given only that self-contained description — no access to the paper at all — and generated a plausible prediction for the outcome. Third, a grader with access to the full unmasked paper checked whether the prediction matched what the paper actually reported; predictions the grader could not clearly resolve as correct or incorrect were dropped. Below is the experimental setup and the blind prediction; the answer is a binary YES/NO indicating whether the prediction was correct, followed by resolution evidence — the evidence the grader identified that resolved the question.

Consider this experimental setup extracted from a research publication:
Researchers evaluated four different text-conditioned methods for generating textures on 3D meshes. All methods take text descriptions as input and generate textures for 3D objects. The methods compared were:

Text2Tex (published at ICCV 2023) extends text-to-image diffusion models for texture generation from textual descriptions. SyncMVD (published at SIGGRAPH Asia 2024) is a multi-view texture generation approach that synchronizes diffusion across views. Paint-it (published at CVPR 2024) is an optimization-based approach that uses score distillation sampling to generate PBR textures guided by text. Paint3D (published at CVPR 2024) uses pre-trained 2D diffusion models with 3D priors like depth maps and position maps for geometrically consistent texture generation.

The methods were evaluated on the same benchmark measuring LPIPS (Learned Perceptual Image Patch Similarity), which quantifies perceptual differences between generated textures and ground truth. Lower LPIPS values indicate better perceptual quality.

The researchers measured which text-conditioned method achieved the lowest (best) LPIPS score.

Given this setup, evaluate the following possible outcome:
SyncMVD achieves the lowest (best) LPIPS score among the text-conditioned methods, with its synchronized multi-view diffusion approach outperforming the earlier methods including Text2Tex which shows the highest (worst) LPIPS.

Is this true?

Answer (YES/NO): NO